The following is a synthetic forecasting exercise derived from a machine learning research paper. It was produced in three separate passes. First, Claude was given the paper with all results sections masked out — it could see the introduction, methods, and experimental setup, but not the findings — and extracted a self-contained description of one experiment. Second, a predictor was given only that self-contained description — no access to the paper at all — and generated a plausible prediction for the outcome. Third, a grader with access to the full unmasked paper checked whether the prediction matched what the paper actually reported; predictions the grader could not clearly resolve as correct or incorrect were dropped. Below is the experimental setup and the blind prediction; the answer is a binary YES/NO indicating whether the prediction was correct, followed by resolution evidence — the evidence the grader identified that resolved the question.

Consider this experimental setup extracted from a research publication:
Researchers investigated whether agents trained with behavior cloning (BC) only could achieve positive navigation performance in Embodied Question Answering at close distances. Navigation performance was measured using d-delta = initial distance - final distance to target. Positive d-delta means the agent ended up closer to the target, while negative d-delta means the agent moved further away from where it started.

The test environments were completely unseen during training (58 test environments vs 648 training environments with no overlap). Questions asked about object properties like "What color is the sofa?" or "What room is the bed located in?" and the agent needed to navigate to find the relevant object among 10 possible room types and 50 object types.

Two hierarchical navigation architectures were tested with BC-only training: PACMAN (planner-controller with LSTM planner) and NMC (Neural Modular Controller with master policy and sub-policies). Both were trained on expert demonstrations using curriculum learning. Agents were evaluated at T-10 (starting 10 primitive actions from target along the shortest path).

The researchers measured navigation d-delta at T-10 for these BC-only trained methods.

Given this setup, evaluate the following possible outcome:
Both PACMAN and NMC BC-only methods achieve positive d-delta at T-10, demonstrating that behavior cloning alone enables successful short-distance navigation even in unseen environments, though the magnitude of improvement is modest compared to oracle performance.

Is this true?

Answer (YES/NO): NO